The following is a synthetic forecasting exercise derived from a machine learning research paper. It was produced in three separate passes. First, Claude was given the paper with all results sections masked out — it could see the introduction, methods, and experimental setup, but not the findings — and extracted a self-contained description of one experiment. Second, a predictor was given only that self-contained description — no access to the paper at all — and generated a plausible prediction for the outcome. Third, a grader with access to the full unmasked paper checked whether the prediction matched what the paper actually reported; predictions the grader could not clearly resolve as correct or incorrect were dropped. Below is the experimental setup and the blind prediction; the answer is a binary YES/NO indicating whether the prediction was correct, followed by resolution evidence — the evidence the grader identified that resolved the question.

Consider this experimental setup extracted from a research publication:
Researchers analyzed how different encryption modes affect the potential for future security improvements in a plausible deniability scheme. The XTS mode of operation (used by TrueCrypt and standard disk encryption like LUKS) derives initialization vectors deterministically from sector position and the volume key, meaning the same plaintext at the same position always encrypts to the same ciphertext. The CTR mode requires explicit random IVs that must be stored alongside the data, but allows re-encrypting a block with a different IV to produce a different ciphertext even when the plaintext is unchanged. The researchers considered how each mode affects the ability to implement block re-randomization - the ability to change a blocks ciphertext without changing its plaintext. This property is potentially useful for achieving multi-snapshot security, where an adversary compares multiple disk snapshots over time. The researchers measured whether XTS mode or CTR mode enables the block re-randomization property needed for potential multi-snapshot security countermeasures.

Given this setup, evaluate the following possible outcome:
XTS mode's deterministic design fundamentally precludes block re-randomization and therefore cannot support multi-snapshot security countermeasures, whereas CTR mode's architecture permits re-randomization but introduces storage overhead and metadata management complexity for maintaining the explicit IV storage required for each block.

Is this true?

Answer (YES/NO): YES